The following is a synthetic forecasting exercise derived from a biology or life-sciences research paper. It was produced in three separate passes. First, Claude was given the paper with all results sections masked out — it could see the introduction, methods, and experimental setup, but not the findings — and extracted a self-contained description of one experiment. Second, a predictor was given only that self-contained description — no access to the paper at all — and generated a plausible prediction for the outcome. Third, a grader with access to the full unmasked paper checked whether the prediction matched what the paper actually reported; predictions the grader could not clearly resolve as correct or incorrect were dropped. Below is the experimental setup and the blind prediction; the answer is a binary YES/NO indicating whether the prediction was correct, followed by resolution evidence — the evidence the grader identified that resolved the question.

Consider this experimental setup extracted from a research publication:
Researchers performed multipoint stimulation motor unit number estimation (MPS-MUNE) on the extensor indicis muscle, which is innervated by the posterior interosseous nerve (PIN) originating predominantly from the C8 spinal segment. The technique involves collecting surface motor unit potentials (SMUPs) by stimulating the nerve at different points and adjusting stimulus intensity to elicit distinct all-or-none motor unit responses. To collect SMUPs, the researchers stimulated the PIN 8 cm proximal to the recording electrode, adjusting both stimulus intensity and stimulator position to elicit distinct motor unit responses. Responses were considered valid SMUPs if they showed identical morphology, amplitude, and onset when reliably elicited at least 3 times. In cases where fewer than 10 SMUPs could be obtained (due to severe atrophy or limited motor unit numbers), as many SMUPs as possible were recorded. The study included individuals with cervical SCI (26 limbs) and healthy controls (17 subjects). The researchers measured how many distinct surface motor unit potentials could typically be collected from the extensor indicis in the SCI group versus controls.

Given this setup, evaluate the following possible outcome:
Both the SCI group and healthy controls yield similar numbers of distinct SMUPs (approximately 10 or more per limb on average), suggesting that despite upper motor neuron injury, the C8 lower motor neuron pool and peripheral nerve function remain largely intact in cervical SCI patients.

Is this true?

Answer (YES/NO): NO